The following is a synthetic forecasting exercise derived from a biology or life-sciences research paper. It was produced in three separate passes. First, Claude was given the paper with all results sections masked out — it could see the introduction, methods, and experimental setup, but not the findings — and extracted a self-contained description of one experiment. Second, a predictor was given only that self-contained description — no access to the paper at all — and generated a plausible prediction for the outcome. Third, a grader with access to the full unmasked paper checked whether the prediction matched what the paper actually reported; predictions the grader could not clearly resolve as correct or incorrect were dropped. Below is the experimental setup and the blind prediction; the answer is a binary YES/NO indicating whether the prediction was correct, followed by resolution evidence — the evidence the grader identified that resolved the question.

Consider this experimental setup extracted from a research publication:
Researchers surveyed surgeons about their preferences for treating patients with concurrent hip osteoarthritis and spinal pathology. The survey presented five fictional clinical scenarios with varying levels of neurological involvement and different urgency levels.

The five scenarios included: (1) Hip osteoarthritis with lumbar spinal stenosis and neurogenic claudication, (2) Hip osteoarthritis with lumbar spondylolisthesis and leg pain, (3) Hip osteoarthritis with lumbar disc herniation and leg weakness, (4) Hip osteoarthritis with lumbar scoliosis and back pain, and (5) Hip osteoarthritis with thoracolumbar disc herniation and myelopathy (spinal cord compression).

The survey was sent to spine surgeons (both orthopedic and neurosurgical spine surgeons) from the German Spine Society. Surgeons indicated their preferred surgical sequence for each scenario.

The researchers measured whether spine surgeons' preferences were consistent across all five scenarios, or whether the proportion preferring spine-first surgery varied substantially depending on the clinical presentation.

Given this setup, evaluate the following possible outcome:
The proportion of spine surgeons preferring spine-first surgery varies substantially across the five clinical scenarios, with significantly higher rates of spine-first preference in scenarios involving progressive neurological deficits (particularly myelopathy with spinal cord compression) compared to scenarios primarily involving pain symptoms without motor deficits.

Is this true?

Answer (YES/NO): YES